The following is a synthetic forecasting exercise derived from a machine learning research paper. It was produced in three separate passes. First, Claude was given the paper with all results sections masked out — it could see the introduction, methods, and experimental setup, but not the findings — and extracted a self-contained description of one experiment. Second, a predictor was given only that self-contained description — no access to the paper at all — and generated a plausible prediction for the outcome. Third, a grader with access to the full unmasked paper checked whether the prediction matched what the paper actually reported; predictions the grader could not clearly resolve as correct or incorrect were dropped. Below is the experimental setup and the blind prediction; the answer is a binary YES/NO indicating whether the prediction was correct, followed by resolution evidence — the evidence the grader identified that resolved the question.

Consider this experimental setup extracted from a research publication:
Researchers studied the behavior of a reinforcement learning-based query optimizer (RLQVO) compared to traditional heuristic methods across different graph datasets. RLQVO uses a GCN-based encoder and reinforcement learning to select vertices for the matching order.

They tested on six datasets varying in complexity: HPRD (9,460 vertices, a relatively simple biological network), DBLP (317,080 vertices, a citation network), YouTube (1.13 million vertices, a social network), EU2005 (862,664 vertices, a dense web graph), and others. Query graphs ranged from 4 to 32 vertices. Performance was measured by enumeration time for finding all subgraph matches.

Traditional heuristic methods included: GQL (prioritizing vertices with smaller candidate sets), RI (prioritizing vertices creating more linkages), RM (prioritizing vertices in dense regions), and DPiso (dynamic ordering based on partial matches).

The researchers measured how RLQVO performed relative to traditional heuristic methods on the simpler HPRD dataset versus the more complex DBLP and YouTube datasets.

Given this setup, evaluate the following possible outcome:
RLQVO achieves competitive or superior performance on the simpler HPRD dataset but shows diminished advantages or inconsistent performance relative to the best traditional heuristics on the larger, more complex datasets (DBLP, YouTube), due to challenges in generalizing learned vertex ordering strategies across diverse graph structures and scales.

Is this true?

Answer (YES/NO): YES